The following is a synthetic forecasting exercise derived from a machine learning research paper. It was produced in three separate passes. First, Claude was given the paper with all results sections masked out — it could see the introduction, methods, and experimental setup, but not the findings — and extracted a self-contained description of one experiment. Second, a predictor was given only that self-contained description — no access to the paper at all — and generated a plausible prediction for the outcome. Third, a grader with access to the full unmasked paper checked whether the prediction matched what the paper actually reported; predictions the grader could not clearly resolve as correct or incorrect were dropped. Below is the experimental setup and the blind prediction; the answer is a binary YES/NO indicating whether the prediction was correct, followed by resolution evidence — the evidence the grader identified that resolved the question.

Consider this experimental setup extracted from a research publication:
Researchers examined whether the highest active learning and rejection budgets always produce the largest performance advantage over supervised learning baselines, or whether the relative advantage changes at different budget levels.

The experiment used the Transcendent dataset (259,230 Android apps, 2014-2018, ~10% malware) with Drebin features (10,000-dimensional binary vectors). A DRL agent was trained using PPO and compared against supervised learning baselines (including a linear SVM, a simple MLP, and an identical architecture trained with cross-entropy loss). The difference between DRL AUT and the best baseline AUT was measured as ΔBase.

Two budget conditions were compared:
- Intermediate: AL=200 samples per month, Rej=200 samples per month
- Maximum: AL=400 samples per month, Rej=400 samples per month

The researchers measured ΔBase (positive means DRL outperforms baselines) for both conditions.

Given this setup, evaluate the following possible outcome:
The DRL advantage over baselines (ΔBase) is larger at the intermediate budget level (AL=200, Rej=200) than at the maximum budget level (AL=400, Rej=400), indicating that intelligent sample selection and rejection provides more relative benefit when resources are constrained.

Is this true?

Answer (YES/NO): YES